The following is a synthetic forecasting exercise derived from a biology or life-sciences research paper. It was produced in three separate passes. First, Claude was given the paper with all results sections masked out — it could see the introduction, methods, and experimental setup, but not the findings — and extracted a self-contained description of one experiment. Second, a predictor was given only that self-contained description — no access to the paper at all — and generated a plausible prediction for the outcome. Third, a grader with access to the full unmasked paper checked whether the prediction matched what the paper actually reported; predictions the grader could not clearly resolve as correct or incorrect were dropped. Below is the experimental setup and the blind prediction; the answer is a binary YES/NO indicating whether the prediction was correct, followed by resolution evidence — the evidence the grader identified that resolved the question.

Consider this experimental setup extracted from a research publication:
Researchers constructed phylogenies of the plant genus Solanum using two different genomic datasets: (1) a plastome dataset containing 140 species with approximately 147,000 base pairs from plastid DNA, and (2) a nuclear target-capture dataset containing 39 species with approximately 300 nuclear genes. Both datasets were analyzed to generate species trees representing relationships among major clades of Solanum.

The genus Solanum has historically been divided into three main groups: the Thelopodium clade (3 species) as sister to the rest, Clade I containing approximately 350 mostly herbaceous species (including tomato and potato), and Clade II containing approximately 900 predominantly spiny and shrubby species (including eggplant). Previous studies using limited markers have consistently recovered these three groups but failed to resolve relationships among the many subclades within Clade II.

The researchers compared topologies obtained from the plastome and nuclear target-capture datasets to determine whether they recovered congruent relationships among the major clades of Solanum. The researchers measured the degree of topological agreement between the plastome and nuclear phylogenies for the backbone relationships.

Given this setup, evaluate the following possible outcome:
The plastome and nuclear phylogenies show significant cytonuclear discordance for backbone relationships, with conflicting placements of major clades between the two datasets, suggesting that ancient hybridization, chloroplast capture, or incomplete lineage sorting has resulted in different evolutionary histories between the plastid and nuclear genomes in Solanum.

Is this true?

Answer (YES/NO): YES